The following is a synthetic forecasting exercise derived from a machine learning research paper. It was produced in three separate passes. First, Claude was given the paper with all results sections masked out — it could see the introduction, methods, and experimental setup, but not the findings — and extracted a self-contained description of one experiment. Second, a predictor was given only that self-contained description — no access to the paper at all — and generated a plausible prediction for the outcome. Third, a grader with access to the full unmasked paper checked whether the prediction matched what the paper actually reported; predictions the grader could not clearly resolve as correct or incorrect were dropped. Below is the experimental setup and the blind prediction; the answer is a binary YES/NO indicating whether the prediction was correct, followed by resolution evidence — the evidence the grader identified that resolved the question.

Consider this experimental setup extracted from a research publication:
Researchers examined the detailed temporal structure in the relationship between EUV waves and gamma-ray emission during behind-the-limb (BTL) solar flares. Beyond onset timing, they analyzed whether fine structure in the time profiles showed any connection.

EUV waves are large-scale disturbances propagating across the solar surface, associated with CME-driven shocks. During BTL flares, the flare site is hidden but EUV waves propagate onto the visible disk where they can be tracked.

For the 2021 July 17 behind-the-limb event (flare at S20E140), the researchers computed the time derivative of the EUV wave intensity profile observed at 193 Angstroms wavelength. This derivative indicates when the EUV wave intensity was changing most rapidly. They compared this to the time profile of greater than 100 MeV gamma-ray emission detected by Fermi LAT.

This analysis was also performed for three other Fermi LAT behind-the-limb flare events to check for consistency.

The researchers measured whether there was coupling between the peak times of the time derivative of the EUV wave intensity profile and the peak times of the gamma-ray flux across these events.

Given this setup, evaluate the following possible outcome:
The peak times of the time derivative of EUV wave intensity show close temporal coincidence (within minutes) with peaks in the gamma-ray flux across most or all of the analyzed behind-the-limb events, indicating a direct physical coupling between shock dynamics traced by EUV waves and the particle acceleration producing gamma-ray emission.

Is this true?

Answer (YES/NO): YES